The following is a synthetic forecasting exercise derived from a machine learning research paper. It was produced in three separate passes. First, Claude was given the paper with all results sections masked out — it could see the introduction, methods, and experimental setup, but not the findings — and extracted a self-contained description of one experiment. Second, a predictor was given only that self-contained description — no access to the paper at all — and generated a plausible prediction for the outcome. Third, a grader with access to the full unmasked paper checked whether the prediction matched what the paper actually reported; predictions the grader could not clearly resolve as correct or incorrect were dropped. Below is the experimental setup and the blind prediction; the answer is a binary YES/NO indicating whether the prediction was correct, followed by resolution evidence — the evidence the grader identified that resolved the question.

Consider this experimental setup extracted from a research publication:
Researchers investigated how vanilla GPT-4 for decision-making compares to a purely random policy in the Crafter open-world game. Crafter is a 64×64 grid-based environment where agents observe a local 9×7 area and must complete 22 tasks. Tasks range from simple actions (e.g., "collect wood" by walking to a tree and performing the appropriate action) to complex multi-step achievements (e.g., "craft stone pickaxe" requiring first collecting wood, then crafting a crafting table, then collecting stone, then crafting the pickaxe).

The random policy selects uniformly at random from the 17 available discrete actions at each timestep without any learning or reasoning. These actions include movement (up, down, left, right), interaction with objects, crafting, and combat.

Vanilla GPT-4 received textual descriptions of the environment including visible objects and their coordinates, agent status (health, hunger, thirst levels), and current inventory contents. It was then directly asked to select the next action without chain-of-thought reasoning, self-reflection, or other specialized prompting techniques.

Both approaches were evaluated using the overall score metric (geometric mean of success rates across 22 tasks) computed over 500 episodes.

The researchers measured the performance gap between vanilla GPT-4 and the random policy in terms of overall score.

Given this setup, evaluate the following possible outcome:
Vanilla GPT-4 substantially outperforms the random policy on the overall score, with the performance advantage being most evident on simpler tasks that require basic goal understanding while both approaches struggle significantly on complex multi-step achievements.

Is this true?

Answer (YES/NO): NO